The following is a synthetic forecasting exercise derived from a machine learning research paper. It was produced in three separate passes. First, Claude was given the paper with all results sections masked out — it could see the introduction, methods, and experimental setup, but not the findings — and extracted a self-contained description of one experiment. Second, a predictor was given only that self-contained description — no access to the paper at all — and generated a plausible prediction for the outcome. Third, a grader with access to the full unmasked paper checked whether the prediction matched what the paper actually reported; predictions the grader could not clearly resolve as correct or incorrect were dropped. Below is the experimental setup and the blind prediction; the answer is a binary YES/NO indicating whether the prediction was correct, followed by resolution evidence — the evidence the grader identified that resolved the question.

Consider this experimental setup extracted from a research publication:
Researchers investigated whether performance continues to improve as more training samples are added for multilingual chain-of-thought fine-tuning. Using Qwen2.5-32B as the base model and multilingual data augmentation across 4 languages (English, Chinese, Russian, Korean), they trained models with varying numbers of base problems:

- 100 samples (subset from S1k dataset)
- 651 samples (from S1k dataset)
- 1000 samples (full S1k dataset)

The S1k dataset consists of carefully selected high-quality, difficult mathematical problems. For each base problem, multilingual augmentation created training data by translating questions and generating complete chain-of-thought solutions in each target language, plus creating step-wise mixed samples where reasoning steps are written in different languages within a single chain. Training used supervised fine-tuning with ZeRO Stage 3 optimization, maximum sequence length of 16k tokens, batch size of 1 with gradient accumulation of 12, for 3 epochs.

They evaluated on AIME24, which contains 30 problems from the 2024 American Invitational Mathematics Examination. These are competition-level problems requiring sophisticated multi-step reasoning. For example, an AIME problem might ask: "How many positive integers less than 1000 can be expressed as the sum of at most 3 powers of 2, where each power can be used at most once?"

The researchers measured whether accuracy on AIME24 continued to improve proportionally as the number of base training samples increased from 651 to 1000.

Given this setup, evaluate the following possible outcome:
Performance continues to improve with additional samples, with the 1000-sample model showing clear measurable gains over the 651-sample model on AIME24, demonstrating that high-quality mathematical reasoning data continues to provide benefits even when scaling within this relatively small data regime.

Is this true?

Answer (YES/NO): NO